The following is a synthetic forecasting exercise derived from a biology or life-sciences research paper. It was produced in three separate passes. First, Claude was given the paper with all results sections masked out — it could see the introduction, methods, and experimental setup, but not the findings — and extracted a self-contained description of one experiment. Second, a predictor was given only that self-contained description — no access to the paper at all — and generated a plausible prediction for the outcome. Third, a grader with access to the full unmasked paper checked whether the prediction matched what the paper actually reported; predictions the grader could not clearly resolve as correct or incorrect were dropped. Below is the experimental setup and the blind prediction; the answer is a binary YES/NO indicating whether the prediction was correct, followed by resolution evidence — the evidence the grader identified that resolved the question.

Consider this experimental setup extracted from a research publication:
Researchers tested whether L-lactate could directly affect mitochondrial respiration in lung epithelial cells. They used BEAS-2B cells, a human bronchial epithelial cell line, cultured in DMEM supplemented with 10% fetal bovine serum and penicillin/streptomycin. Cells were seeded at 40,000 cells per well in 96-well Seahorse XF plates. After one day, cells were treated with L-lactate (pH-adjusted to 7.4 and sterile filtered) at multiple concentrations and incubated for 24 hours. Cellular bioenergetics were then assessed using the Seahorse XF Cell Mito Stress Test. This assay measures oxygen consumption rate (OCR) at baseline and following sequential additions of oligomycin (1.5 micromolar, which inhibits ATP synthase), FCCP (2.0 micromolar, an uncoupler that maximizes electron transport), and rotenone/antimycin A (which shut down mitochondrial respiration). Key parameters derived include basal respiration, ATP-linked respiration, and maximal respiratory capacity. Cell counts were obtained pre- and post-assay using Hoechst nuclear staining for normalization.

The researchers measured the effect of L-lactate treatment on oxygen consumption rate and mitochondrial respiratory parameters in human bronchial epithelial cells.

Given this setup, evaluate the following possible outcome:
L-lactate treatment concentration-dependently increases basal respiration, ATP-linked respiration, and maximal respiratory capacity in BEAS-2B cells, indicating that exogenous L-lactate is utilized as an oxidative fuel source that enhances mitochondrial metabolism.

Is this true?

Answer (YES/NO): NO